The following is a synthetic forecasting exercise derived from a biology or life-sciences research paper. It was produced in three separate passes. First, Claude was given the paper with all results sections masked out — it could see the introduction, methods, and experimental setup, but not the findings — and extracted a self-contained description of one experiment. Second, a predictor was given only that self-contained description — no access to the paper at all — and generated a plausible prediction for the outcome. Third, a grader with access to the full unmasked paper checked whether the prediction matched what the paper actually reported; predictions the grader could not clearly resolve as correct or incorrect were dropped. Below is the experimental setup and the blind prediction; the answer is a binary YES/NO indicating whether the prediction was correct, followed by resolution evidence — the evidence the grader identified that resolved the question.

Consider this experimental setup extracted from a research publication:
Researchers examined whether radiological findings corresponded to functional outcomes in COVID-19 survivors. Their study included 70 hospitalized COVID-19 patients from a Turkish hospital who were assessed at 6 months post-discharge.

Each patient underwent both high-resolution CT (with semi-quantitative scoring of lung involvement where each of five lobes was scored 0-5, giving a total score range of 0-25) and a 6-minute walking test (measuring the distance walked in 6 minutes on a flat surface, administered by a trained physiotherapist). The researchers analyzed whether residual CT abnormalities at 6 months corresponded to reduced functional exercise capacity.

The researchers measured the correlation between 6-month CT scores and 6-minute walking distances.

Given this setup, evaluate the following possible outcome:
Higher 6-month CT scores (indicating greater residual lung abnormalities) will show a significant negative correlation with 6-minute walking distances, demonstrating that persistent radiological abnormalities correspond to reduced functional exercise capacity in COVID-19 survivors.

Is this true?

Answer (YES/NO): NO